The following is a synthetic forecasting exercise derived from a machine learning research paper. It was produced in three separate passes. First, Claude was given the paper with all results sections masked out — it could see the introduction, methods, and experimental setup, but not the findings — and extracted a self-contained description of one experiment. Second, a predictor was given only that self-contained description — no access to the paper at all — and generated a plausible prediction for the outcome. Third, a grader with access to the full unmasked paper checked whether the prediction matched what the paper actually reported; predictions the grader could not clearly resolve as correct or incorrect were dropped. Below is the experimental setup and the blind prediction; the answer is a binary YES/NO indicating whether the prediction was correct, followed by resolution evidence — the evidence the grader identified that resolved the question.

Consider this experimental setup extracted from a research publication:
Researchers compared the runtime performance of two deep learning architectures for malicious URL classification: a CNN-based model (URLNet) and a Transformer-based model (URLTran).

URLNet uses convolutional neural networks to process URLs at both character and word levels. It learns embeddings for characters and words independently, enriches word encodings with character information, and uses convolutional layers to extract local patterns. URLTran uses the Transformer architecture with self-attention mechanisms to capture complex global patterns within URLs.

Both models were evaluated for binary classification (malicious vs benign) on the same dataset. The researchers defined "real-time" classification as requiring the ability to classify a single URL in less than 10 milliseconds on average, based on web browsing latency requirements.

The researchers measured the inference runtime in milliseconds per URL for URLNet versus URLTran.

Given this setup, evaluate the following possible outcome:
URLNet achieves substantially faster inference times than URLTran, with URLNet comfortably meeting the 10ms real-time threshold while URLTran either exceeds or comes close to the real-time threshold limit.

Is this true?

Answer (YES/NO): YES